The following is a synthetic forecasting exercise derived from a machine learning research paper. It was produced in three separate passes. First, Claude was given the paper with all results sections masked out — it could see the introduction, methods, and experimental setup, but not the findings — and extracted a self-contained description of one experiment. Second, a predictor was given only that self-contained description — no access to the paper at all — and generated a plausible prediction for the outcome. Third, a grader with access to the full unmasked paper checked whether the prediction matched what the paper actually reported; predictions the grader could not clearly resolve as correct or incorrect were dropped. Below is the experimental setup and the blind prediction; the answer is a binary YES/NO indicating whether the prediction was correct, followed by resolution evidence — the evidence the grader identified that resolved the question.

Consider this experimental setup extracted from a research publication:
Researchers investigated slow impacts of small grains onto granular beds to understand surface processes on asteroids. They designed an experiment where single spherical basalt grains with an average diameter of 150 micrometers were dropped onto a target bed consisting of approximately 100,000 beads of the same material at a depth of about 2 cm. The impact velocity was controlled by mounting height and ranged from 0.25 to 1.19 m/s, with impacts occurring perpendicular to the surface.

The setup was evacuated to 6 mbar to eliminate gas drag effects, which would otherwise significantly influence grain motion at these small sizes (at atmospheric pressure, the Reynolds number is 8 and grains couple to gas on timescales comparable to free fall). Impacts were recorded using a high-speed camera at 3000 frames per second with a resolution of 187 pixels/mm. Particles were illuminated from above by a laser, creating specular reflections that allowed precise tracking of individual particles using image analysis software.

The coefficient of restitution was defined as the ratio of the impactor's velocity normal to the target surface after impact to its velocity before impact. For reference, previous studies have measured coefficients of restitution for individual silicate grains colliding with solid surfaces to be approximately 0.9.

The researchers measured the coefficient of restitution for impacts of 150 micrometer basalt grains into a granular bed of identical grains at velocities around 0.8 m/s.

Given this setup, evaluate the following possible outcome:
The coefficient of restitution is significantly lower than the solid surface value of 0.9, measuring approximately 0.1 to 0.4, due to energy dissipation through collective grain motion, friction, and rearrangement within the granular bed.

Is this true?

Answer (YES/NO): YES